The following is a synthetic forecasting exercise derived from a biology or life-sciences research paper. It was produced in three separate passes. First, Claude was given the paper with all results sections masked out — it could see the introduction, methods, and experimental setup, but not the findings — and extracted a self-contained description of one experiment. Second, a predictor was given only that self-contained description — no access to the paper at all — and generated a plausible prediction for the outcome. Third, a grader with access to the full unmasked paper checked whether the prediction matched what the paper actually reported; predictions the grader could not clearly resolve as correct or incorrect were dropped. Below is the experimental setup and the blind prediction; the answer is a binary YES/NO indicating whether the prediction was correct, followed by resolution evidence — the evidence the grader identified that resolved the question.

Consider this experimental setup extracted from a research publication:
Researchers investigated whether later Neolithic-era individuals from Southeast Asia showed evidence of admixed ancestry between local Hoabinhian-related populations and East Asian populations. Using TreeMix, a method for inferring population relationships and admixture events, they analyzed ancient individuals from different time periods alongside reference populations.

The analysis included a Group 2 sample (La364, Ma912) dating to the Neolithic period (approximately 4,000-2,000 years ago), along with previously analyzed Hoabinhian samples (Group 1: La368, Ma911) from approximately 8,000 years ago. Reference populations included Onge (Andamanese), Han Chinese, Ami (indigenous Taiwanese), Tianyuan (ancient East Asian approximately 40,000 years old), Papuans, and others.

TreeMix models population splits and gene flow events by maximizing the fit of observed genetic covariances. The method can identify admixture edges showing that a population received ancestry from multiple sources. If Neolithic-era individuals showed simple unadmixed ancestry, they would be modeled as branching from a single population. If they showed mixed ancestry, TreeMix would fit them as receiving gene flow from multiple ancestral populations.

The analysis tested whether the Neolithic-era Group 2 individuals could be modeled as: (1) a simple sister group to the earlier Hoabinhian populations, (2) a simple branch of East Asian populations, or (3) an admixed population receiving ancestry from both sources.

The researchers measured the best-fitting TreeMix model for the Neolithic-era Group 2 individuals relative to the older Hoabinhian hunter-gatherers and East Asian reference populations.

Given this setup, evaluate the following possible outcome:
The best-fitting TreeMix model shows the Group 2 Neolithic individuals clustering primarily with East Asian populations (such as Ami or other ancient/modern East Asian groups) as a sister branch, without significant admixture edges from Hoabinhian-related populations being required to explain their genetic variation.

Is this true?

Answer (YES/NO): NO